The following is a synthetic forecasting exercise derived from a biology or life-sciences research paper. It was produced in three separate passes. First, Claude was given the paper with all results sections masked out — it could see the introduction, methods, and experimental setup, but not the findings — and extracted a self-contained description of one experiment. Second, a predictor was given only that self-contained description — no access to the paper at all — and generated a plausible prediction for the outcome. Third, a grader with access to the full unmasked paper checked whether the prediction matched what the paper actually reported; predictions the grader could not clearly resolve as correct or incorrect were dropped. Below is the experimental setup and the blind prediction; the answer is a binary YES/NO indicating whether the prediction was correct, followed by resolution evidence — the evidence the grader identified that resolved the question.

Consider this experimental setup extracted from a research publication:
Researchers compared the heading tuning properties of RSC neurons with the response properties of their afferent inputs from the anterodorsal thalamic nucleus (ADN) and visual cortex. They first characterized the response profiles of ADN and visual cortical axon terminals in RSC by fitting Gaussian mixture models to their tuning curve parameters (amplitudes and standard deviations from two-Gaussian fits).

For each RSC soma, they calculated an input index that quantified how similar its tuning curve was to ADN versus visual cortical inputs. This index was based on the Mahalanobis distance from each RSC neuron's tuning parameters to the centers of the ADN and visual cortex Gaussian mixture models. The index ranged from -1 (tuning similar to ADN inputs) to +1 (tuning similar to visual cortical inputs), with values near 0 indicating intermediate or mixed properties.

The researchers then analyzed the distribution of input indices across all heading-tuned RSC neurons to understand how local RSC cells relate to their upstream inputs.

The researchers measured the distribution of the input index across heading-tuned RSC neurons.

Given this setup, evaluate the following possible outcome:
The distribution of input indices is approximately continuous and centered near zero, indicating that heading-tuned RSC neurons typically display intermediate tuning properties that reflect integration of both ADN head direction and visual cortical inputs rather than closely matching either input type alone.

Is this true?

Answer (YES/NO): NO